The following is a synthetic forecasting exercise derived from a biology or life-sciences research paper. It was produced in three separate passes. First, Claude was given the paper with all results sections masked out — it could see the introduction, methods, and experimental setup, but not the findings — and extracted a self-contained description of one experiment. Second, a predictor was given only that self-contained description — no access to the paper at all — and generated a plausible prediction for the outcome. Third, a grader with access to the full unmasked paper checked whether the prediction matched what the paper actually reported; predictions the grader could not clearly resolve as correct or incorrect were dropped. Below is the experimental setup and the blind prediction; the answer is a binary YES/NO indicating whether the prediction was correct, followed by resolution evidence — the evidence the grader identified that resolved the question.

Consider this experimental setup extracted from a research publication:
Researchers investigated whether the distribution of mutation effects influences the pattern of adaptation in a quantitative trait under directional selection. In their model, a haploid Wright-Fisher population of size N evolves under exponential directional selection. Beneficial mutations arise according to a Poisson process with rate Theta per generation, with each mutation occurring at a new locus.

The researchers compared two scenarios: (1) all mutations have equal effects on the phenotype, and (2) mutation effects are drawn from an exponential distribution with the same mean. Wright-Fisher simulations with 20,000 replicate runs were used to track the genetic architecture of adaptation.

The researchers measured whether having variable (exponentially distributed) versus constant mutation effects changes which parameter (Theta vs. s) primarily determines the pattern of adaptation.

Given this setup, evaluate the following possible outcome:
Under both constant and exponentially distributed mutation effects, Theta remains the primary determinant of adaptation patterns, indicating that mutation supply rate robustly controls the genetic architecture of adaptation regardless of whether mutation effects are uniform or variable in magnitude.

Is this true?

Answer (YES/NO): YES